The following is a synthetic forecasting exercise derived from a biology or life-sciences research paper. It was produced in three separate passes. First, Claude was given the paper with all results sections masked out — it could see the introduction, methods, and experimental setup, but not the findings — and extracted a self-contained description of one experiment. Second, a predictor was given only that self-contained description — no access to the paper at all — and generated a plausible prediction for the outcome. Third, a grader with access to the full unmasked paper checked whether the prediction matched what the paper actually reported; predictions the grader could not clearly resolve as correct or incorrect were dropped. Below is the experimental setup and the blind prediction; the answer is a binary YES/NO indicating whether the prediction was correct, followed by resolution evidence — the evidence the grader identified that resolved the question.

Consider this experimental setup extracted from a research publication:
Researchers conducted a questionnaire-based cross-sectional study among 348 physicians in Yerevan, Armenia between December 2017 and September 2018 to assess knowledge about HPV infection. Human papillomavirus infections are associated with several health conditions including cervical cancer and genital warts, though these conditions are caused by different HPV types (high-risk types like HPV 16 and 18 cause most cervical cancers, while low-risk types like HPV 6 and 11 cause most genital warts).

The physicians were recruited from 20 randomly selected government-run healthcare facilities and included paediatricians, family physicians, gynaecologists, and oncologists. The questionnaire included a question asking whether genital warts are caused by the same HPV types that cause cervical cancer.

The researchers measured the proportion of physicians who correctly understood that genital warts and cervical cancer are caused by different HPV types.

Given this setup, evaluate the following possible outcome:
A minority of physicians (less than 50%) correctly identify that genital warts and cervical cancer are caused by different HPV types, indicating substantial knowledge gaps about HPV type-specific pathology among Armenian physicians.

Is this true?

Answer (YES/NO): YES